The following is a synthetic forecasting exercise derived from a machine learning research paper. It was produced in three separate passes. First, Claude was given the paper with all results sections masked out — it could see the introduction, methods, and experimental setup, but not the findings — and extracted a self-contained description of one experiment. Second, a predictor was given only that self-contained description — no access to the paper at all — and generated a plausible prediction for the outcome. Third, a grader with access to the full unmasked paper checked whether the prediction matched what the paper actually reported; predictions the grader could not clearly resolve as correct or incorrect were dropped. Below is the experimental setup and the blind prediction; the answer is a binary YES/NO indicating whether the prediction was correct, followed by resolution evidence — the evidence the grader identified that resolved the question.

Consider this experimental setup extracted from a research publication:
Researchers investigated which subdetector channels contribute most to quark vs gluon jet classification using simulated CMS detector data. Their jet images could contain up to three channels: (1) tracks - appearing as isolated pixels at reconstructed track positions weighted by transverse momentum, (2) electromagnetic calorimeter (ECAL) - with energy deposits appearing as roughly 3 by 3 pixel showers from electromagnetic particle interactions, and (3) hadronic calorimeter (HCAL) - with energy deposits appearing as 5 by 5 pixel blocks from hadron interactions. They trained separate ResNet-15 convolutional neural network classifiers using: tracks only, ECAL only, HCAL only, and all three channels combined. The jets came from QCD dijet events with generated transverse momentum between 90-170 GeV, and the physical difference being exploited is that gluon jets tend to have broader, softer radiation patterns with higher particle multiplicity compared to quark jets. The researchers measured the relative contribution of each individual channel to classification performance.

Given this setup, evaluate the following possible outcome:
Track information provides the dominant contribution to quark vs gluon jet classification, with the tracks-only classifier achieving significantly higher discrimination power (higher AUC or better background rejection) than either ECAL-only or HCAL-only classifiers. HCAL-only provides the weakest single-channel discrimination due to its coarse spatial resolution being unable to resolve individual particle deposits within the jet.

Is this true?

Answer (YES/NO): NO